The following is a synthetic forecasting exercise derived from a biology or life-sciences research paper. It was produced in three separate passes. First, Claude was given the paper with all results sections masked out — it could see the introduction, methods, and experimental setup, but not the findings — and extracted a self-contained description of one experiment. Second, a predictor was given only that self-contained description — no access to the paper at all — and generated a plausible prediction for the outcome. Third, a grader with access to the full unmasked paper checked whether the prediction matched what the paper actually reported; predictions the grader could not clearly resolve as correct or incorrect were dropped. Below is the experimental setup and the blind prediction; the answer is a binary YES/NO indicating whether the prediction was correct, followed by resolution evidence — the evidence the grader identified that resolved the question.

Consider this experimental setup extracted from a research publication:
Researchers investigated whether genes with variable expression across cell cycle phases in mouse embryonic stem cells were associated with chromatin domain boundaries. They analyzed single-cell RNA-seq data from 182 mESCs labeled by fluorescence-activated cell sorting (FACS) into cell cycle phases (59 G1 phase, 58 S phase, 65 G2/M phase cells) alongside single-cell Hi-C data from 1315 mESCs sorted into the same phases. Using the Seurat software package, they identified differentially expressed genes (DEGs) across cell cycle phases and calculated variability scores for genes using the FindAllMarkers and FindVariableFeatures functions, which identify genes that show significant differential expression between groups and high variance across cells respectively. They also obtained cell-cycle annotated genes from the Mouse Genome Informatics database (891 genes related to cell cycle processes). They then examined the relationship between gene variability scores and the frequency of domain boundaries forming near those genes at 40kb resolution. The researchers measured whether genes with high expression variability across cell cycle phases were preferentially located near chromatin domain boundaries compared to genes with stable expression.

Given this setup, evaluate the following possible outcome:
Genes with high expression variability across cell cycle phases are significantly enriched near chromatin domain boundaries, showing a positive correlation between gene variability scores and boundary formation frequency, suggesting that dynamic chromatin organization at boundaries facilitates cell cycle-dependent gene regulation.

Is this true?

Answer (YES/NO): YES